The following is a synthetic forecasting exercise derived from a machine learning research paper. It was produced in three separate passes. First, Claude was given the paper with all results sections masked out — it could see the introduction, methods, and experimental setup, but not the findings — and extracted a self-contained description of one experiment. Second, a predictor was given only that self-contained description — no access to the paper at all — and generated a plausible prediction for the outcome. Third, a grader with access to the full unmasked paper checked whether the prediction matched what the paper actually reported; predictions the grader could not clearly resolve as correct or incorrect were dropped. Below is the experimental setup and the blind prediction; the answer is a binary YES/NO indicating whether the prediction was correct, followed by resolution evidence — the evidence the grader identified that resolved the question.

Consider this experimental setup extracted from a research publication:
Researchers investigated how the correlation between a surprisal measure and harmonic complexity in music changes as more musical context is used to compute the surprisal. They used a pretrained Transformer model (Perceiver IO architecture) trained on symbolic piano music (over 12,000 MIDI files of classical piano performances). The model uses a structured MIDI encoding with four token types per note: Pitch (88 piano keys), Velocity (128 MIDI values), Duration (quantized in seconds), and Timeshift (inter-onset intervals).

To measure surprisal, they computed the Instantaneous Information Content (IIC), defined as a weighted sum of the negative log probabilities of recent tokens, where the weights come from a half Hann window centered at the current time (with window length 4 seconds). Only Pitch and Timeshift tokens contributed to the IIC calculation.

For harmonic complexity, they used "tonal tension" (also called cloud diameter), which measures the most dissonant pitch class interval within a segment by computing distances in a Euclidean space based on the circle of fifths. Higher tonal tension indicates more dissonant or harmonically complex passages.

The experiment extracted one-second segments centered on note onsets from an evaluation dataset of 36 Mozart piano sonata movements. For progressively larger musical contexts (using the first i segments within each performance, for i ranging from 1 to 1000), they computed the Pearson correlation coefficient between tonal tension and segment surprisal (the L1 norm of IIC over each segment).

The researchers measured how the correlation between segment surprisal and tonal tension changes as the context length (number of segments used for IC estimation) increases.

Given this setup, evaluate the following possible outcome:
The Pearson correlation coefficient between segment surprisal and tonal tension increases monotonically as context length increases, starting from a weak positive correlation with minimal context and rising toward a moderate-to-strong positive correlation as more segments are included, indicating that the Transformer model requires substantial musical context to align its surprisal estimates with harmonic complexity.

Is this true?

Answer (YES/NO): NO